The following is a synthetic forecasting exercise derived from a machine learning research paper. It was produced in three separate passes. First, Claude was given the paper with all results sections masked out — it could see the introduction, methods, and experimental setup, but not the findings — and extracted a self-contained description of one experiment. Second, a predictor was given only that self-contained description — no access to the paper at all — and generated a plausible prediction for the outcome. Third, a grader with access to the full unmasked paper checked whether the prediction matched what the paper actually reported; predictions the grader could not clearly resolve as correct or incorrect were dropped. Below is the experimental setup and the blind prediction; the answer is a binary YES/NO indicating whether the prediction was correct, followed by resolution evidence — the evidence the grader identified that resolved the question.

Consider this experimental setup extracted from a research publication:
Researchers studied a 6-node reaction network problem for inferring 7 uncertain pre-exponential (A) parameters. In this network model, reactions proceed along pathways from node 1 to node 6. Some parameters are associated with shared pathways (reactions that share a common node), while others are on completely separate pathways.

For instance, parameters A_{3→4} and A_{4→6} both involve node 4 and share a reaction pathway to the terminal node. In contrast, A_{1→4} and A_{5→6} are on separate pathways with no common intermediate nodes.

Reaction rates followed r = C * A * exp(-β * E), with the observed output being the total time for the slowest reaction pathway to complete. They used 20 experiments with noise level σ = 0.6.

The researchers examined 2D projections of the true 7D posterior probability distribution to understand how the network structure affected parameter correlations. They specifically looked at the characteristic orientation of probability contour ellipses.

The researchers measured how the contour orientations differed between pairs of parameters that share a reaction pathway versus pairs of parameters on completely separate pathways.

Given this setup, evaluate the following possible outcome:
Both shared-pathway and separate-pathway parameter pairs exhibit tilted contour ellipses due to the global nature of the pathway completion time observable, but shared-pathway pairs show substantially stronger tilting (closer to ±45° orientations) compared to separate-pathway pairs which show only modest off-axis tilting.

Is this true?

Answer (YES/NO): NO